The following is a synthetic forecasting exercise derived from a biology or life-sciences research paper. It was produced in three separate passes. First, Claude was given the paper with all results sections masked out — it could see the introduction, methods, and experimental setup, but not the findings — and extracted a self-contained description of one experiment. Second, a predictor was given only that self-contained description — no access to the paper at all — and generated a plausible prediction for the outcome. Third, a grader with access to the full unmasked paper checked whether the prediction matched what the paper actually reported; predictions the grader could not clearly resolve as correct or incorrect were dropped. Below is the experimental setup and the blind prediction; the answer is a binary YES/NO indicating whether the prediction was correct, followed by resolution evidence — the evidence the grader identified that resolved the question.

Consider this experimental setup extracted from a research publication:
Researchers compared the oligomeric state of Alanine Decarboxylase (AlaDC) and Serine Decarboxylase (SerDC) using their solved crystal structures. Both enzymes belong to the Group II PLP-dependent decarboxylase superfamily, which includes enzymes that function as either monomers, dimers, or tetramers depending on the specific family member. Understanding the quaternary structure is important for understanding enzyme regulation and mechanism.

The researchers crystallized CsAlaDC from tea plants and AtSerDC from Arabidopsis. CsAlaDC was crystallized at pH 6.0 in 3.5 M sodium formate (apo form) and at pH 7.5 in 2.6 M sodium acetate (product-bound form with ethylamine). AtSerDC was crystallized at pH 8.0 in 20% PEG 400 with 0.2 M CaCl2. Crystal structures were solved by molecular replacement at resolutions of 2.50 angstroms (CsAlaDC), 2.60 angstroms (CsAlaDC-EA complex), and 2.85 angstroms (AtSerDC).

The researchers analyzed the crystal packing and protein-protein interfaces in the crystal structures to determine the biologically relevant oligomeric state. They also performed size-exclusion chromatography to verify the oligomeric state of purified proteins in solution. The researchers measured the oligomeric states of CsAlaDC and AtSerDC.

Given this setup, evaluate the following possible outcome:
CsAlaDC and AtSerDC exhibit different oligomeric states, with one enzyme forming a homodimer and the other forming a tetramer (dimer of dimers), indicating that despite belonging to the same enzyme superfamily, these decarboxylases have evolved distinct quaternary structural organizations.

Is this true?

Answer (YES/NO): NO